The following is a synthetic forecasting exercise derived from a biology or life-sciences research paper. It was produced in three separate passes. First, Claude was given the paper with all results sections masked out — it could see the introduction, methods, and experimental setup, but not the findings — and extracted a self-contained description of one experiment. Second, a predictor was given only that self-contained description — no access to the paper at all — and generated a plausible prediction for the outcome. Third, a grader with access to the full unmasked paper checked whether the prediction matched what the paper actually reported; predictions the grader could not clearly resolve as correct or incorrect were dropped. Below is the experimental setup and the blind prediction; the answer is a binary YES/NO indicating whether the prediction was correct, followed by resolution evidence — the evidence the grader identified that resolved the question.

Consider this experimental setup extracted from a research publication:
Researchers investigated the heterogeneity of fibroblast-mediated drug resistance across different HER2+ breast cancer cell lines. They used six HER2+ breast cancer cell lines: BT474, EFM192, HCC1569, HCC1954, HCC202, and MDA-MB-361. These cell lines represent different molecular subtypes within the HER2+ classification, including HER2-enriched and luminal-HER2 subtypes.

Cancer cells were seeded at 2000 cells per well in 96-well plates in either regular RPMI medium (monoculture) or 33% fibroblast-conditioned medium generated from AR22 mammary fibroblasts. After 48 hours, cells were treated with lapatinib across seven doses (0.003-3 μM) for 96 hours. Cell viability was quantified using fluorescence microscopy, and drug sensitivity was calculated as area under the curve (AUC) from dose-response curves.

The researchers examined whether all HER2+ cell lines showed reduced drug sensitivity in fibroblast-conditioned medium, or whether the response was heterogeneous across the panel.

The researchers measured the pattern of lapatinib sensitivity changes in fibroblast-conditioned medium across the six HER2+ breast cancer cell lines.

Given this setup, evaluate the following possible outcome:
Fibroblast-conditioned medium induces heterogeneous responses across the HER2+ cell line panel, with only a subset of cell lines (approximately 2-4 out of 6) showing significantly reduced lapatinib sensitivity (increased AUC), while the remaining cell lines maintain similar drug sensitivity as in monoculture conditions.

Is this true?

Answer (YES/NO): YES